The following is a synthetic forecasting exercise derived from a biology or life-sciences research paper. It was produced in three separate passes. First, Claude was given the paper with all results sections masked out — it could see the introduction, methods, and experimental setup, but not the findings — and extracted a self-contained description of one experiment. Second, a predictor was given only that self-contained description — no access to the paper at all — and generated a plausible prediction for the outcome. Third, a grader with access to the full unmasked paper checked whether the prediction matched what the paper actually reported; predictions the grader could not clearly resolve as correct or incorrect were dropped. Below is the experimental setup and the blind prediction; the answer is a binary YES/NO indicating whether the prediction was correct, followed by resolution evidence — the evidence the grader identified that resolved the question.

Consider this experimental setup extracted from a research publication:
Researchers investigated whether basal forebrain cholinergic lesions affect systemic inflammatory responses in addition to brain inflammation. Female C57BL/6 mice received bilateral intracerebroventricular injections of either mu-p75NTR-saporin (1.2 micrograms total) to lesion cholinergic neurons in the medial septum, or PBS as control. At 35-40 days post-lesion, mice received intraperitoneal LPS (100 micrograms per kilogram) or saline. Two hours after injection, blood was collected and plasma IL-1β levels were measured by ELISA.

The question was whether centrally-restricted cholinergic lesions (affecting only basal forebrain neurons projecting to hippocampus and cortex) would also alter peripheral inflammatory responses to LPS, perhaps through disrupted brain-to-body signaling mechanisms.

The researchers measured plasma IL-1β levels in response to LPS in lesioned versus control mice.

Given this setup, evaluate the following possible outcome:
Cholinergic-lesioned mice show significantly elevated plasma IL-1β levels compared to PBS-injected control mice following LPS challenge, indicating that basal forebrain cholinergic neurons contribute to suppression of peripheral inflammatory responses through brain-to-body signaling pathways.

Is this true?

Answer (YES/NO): NO